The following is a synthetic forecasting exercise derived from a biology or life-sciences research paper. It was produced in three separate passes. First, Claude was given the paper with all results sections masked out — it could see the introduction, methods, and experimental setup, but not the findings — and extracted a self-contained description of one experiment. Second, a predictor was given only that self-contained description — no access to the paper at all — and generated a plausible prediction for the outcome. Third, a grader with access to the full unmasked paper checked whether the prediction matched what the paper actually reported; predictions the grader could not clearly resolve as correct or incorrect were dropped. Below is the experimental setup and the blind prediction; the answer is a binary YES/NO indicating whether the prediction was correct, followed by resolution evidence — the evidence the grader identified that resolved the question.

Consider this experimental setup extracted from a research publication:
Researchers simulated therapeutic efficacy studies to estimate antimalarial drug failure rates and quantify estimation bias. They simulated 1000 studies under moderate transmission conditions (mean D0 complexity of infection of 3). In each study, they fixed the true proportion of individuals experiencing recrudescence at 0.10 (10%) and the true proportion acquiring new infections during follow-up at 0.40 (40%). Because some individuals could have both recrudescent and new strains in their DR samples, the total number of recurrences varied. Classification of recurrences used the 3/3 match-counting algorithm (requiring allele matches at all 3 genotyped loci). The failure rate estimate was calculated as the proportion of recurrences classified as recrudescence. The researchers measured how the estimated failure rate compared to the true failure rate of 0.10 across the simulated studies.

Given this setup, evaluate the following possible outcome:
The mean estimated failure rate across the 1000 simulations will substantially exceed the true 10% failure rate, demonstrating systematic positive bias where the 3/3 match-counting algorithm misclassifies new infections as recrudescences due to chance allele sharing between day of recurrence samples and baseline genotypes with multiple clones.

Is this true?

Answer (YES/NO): NO